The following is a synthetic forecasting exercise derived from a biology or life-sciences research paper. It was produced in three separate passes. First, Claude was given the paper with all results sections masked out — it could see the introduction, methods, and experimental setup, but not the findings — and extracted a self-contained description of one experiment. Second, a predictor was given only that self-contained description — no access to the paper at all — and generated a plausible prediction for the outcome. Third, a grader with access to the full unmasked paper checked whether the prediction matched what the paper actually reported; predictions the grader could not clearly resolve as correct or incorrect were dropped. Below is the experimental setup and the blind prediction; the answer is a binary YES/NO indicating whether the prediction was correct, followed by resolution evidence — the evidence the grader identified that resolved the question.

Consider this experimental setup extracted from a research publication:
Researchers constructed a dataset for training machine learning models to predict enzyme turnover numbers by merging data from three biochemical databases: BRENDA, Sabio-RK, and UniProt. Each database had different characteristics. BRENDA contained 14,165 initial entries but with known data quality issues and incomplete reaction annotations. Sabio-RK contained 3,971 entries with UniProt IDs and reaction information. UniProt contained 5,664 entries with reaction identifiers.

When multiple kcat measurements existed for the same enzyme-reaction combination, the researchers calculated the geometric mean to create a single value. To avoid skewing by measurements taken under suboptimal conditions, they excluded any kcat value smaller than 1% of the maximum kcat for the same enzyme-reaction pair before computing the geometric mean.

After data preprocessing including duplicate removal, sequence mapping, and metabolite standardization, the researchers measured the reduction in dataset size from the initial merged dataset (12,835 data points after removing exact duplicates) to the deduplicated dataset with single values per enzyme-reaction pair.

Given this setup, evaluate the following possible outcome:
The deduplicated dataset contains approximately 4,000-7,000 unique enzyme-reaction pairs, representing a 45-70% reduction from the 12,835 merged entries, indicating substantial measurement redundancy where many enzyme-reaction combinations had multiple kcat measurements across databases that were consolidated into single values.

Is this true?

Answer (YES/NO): NO